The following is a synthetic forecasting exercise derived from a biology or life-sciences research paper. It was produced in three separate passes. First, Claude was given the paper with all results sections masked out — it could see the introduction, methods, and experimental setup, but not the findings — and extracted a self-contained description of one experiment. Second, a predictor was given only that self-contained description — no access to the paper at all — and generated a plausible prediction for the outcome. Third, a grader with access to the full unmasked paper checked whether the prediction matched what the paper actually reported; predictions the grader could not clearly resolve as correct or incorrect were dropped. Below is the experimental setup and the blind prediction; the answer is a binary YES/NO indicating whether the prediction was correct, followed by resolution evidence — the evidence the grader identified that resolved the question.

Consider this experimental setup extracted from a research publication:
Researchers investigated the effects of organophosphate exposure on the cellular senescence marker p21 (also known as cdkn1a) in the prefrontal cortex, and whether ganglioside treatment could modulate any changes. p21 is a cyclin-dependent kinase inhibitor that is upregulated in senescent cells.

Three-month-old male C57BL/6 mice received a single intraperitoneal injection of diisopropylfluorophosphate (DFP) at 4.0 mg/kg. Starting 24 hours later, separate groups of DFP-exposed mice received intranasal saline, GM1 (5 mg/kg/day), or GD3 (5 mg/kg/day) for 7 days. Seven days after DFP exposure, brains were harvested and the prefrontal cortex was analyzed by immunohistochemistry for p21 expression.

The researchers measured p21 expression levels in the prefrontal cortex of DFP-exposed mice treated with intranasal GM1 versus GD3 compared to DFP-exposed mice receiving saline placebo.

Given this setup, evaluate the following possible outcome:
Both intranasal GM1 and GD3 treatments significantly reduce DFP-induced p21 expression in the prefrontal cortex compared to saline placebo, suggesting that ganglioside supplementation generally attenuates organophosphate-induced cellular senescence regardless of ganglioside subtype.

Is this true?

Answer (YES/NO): NO